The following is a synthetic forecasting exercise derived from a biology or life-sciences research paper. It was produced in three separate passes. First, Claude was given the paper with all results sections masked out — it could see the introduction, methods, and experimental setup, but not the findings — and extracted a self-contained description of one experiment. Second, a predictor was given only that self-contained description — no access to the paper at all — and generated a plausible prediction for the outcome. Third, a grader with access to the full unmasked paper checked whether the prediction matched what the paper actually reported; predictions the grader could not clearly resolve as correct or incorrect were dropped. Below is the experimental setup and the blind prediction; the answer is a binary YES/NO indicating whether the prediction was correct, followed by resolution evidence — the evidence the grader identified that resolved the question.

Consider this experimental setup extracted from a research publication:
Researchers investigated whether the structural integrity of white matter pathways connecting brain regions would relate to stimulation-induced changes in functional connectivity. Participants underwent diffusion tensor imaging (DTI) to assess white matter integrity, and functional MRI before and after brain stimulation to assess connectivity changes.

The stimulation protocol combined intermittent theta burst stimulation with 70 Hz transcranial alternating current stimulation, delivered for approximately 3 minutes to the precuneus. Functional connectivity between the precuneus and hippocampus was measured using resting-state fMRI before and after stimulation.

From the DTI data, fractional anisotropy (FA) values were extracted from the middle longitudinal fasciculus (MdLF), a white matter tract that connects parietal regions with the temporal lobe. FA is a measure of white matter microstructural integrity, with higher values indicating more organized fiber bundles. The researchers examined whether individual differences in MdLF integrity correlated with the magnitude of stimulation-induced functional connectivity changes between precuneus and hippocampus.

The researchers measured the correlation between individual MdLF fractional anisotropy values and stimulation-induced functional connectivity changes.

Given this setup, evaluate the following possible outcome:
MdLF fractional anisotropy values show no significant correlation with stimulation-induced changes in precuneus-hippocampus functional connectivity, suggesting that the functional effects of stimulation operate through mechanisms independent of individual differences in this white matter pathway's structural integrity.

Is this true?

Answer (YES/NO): NO